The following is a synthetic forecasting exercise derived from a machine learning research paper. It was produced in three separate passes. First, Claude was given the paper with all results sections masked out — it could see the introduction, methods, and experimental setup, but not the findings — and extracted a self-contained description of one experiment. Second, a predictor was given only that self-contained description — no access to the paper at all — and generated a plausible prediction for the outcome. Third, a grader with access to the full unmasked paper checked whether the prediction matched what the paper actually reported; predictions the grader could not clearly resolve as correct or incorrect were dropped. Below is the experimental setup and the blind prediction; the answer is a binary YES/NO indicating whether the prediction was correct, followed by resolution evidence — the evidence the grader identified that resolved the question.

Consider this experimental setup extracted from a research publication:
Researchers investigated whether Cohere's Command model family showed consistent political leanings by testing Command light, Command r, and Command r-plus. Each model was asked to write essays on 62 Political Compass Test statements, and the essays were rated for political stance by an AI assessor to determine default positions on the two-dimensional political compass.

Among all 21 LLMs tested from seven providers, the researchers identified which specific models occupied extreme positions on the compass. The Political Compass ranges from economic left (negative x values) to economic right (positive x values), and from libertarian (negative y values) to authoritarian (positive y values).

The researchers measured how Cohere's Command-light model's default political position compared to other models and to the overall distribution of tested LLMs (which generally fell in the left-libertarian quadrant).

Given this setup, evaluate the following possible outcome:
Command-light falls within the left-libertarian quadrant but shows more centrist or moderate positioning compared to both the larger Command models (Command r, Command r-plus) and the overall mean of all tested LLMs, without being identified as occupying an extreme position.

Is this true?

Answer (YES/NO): NO